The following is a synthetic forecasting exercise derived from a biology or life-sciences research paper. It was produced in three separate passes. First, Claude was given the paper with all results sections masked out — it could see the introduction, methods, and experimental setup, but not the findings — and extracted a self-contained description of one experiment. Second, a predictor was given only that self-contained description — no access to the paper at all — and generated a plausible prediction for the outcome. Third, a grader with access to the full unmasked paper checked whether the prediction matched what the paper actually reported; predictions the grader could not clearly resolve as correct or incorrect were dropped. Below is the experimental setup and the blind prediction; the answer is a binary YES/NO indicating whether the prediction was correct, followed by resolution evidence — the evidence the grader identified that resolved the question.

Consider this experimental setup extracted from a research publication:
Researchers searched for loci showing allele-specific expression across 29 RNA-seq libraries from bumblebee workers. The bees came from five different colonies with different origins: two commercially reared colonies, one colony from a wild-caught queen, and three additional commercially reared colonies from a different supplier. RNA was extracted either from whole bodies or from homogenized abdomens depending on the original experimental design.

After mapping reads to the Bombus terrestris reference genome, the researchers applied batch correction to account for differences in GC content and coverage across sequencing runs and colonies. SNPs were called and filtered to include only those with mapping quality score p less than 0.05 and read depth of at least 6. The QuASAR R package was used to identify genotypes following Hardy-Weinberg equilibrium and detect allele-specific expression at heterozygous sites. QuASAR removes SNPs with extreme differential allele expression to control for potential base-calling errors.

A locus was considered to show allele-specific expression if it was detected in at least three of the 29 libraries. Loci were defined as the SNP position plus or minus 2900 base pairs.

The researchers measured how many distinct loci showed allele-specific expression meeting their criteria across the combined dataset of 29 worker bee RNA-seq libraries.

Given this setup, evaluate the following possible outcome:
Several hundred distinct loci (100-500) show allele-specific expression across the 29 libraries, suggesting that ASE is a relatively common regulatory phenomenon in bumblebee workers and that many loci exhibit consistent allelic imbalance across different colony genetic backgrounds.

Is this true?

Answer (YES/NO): NO